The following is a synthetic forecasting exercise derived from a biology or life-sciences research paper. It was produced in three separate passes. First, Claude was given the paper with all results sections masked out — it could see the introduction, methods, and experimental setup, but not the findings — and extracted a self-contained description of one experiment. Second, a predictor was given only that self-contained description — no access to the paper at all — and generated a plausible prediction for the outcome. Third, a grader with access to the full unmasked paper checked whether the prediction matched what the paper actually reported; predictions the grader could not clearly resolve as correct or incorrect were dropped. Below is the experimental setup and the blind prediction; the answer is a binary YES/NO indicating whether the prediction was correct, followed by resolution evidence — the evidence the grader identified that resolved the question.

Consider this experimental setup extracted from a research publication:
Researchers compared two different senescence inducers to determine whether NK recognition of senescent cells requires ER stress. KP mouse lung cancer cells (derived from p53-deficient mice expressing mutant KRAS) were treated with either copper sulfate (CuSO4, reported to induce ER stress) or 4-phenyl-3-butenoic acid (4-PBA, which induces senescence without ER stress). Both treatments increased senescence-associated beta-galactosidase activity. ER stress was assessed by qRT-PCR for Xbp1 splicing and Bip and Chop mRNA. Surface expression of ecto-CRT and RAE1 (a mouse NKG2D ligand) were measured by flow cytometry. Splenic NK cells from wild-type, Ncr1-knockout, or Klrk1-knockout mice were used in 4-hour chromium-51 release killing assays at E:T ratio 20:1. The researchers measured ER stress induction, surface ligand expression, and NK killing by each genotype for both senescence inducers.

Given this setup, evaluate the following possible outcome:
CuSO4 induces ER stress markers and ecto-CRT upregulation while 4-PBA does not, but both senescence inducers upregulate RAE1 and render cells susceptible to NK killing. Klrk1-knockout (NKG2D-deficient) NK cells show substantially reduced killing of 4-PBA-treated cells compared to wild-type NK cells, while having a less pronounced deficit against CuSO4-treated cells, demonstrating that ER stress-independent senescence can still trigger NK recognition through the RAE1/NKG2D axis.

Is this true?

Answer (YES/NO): NO